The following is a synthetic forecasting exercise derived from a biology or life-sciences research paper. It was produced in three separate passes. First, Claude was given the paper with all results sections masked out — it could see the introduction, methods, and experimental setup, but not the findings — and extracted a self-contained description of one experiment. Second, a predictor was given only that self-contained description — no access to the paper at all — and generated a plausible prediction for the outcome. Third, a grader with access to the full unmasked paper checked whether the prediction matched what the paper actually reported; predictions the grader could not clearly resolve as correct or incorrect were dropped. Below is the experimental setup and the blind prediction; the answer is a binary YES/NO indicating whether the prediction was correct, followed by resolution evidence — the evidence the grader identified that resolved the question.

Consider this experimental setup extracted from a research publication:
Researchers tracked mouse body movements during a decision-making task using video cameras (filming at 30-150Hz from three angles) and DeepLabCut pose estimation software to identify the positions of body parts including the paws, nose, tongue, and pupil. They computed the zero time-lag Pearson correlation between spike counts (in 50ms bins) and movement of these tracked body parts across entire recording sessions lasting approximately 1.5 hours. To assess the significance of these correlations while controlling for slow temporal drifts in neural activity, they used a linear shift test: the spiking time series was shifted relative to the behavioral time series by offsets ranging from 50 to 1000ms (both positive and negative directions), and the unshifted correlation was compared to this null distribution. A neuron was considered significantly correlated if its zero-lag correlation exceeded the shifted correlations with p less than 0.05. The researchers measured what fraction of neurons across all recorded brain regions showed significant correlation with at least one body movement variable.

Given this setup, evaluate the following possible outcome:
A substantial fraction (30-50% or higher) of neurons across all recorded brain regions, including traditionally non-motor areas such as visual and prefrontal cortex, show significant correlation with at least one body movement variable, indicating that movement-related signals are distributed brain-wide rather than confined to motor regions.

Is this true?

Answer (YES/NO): YES